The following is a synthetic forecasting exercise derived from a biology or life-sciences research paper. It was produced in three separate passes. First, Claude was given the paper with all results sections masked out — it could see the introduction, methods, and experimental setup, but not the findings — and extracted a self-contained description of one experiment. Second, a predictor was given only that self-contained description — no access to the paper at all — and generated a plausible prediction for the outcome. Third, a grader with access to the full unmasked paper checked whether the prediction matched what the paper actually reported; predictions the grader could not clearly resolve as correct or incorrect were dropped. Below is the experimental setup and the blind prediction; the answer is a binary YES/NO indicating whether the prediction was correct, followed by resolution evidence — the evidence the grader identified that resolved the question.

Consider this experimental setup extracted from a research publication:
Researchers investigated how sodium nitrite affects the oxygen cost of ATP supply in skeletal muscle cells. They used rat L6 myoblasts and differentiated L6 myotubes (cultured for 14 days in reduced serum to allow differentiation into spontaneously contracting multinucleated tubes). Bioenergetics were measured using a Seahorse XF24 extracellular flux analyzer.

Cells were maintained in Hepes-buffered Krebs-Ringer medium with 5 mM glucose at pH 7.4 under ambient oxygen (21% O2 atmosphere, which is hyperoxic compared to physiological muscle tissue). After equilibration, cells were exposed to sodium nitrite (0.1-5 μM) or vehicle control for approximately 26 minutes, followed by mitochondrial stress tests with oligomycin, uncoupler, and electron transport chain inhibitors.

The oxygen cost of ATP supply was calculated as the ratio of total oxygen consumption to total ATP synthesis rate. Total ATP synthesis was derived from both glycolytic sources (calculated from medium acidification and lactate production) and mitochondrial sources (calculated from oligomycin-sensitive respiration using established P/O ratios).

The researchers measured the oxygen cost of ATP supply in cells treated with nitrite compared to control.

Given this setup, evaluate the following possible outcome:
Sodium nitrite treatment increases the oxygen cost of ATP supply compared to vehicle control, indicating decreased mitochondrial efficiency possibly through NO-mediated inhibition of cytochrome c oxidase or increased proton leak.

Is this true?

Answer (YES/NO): NO